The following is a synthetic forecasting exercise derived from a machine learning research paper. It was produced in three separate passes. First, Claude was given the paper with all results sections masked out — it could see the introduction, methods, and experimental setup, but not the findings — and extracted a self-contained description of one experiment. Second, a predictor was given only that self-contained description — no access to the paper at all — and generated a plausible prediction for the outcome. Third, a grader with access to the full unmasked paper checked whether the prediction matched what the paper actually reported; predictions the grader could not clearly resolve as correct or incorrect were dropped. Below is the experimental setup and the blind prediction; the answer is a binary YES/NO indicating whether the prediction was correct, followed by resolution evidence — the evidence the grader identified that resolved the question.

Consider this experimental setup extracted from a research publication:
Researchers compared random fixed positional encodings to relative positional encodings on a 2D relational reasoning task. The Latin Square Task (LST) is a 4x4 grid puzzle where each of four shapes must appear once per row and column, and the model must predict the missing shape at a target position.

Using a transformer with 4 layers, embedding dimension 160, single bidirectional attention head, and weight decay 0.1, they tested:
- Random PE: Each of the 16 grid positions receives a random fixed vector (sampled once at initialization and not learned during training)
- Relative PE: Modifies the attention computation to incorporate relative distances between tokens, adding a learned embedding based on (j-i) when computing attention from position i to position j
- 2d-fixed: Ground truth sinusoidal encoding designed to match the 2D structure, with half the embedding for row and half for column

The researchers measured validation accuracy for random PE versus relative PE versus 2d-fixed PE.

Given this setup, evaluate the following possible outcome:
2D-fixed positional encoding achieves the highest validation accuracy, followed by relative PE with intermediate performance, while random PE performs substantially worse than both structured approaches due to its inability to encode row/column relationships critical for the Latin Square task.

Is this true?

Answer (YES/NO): NO